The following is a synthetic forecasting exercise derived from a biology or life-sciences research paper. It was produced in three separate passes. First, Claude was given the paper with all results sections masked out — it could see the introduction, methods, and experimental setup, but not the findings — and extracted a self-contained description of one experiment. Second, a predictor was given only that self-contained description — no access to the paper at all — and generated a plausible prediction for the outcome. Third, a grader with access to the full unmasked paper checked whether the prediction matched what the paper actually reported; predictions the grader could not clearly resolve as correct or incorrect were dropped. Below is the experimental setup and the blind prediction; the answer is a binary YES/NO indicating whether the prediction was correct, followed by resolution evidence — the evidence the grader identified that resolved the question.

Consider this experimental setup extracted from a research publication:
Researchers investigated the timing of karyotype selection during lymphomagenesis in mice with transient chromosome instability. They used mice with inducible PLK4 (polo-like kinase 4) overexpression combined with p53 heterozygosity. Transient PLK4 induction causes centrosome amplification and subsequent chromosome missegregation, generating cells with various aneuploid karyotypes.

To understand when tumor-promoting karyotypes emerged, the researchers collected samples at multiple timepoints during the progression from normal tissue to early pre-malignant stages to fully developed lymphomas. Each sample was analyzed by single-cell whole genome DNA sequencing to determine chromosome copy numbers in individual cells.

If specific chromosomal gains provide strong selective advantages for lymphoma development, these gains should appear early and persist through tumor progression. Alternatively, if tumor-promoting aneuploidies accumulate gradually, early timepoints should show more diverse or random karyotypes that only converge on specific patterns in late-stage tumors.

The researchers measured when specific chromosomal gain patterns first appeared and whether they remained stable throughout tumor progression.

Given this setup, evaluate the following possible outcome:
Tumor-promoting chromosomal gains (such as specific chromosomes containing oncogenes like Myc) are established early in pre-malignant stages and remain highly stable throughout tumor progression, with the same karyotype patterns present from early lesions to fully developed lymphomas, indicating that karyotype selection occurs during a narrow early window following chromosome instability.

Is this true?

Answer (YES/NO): YES